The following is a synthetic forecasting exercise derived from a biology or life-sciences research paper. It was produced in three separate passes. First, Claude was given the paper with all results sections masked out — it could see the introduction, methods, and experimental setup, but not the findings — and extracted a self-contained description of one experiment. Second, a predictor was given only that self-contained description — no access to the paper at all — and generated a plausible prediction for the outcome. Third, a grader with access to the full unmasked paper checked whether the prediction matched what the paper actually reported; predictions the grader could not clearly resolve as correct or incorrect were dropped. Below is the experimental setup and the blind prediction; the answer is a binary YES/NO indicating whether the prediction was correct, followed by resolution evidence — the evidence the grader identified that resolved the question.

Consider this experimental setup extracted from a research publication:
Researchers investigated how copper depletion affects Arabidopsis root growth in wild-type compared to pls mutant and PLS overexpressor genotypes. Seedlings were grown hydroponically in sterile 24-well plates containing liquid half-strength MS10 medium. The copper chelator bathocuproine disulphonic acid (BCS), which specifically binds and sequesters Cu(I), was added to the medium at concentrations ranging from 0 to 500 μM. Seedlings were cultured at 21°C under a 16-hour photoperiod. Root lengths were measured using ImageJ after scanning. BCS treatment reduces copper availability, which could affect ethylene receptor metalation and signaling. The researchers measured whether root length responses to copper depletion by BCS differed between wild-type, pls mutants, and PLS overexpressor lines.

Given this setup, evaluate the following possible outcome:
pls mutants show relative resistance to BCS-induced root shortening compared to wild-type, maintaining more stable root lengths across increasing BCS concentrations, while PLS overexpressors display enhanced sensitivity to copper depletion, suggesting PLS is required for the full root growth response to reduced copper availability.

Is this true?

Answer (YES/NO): NO